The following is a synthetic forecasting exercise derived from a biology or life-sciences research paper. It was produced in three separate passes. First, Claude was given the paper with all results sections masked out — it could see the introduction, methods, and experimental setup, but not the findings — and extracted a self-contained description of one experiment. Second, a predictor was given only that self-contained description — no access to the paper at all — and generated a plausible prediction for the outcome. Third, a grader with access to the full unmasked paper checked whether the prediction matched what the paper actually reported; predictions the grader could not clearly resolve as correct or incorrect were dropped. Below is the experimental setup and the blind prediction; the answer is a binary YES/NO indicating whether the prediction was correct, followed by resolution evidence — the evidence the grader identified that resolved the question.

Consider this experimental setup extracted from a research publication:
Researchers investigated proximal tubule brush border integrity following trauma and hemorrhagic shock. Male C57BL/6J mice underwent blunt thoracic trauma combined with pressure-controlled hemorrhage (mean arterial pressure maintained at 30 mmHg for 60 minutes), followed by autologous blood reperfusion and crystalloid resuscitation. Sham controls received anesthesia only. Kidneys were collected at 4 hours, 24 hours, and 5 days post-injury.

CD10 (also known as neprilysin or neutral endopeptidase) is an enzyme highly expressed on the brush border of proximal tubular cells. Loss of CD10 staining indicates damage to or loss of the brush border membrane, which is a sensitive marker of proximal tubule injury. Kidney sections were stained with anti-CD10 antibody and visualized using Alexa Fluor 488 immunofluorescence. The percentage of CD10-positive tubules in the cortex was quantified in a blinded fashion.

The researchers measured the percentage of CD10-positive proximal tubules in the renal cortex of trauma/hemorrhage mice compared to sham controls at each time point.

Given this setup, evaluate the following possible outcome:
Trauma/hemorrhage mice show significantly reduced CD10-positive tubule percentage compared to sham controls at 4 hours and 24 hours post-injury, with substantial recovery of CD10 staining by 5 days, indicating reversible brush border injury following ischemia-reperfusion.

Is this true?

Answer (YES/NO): NO